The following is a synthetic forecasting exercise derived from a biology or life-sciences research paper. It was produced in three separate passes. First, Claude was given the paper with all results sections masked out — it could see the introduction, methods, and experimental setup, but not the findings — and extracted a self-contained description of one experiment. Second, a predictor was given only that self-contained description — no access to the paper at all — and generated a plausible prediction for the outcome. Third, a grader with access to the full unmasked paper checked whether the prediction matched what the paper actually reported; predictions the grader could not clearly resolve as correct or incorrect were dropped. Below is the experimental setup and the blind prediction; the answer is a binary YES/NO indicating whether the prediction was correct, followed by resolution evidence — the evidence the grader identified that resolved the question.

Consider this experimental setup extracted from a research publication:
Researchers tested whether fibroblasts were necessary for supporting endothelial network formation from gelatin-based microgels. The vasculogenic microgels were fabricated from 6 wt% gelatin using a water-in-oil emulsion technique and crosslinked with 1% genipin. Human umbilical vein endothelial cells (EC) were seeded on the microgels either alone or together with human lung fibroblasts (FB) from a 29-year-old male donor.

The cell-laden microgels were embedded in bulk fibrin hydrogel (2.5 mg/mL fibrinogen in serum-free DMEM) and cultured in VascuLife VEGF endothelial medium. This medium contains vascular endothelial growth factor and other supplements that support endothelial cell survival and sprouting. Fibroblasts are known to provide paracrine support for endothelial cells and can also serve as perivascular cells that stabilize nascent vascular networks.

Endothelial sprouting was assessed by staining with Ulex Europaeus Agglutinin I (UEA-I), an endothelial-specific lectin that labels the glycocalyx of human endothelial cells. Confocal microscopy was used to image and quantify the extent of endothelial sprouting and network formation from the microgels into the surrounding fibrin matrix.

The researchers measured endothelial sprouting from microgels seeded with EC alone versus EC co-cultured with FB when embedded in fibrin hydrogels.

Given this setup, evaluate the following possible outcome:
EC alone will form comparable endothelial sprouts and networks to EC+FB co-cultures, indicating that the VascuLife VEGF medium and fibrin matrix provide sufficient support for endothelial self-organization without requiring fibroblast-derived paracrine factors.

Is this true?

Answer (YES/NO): NO